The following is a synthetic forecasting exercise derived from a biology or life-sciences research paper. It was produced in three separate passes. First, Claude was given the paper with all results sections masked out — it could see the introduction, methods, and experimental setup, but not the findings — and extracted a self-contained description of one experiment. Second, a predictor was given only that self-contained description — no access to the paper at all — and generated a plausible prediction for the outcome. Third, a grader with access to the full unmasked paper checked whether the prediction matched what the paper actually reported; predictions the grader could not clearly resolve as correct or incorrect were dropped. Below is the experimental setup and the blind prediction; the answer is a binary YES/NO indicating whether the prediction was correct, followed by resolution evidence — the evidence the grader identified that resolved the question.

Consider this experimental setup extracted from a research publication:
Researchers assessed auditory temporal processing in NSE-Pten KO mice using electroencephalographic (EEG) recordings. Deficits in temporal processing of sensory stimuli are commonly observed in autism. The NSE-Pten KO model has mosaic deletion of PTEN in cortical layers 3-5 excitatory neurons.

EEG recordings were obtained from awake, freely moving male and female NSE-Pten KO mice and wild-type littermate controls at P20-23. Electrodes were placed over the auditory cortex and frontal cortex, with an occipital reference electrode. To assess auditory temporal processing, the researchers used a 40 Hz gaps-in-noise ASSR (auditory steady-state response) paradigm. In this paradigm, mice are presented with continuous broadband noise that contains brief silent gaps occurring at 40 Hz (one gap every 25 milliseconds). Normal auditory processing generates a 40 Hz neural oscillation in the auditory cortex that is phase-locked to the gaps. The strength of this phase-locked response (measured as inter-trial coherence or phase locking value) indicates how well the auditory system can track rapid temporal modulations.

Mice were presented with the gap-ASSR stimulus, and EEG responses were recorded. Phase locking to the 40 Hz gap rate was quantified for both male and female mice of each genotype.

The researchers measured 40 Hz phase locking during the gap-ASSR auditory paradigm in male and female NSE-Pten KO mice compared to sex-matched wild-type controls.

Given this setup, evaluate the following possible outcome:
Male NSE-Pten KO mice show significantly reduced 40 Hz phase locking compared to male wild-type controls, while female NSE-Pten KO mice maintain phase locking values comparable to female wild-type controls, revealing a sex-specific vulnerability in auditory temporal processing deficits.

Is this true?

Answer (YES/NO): NO